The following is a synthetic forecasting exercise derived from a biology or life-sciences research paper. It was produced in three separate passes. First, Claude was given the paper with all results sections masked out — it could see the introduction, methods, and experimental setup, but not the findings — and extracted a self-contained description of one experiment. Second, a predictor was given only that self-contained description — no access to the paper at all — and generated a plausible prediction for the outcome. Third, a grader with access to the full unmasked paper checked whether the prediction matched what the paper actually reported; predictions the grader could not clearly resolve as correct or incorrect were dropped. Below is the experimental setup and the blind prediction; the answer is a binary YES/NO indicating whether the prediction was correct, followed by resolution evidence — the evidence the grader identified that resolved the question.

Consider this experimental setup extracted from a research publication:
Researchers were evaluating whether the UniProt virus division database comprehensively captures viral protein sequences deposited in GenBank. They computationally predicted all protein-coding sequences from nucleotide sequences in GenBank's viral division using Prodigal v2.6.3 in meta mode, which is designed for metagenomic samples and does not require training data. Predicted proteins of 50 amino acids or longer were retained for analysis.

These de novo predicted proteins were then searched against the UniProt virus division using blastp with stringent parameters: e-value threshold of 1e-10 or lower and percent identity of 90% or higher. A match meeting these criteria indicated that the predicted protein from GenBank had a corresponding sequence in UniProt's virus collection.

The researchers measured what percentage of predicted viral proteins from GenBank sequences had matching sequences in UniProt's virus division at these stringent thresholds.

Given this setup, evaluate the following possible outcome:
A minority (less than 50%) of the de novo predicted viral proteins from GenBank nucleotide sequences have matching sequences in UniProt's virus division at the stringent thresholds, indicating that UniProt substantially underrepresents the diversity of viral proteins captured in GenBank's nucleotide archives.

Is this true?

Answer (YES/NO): NO